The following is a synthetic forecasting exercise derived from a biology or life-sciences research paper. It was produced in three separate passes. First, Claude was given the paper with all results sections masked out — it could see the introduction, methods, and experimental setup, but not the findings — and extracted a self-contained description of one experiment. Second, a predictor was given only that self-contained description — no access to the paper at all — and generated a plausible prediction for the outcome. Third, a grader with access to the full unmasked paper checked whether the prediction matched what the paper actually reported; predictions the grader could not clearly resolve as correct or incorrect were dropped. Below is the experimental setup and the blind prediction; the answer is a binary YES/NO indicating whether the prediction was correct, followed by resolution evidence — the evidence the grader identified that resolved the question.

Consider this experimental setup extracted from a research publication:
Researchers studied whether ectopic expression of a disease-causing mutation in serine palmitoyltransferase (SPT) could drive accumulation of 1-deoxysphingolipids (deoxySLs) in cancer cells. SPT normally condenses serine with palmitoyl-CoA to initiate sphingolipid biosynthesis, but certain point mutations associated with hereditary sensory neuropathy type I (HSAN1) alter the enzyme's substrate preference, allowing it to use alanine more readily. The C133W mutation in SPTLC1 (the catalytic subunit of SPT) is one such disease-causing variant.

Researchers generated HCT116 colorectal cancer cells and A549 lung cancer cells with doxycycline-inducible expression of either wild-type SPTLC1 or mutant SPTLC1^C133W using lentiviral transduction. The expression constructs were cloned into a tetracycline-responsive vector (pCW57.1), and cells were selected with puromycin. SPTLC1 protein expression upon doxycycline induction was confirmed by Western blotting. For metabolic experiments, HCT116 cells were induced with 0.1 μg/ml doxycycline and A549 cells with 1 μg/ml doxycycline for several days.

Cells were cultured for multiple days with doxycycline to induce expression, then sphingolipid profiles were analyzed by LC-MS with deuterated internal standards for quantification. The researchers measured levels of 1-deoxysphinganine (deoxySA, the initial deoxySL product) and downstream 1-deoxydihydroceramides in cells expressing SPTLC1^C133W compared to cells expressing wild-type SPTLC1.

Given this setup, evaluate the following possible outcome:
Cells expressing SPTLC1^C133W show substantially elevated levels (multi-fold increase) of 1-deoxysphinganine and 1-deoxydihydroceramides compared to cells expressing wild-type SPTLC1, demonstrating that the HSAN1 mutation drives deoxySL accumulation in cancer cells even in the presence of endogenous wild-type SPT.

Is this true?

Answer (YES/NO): YES